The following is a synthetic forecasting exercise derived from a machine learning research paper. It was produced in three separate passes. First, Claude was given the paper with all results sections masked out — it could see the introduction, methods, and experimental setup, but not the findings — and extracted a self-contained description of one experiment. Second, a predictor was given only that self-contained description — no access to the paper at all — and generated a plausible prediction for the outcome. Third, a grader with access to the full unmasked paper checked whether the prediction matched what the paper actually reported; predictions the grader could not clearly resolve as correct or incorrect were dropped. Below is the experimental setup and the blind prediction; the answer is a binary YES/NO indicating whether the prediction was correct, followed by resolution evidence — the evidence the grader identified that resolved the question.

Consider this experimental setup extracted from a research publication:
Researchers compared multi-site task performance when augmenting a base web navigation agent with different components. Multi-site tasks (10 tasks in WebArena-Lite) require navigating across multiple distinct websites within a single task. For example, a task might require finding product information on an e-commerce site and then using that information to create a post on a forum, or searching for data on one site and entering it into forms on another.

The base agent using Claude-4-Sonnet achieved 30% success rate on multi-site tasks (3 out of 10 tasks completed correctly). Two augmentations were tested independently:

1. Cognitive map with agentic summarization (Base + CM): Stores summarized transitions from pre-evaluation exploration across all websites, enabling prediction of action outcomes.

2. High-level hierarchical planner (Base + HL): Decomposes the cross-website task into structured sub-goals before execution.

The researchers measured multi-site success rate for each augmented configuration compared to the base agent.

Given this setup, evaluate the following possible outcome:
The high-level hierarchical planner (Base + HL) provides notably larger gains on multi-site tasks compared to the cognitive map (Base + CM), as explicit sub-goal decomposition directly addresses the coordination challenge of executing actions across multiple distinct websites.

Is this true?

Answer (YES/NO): NO